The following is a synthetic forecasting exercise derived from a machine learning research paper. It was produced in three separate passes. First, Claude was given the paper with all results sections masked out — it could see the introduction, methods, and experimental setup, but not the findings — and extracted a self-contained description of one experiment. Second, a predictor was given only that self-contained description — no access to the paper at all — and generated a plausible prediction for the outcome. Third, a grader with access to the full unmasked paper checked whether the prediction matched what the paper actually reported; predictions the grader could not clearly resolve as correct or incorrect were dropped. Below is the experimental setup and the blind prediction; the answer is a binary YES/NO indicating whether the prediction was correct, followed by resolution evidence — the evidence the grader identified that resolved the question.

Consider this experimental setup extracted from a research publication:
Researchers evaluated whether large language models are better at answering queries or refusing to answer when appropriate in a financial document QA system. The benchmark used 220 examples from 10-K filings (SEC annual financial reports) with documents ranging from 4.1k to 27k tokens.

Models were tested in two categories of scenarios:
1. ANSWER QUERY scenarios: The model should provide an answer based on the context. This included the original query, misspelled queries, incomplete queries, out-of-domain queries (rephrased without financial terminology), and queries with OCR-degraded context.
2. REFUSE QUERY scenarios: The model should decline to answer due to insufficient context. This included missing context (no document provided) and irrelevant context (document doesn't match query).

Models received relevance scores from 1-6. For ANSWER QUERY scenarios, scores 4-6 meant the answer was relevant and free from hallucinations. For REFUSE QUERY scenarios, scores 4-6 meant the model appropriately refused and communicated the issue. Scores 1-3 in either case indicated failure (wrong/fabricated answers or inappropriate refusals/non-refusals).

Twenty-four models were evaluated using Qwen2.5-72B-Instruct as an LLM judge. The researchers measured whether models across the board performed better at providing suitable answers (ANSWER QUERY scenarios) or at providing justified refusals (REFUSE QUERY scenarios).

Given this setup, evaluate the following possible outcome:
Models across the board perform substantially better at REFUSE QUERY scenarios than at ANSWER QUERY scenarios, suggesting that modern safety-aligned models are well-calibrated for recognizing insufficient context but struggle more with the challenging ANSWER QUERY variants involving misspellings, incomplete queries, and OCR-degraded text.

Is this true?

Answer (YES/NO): NO